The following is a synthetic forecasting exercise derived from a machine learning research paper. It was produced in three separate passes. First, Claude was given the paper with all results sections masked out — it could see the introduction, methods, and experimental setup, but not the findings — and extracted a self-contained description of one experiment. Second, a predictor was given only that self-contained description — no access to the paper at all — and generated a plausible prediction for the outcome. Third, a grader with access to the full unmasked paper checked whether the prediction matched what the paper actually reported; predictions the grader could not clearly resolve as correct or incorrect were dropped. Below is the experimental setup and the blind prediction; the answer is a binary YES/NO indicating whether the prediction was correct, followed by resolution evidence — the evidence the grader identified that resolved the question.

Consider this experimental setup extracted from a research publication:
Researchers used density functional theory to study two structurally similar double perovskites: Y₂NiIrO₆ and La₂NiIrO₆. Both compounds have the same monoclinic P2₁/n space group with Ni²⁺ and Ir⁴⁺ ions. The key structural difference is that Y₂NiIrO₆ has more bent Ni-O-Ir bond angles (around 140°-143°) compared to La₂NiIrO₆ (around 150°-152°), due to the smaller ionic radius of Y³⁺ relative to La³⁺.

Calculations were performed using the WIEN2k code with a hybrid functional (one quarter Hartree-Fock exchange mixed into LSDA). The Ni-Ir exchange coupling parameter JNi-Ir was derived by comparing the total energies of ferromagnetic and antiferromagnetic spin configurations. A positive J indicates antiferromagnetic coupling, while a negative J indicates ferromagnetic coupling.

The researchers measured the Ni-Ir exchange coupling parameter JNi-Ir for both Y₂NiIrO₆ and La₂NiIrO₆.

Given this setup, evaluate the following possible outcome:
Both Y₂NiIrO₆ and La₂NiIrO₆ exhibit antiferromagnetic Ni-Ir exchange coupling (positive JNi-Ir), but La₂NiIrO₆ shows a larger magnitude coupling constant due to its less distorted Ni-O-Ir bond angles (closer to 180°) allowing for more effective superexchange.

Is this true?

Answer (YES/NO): NO